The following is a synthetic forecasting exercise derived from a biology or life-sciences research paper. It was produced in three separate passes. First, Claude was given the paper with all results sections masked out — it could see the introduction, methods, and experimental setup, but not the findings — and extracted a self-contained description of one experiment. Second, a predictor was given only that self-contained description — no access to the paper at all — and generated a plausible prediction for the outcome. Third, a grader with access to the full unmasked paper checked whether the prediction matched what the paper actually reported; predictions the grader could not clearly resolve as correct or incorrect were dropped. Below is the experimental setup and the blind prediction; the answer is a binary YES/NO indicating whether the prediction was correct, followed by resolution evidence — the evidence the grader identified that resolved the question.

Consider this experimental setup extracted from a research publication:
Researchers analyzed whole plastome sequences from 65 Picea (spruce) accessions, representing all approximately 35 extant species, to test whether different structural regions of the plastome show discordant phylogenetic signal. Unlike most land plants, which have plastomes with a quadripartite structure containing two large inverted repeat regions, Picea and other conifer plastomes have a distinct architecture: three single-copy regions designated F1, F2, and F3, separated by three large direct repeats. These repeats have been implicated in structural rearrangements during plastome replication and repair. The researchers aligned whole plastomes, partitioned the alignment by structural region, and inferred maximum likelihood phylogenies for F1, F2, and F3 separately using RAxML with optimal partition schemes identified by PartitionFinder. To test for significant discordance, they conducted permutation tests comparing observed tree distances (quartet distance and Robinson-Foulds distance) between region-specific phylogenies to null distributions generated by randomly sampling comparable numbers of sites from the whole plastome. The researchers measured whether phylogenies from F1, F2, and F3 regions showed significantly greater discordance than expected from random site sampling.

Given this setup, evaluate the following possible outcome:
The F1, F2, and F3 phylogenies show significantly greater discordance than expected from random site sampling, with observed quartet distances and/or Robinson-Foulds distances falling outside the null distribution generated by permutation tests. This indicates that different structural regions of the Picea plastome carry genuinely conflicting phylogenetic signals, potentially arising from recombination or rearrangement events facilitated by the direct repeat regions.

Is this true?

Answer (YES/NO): YES